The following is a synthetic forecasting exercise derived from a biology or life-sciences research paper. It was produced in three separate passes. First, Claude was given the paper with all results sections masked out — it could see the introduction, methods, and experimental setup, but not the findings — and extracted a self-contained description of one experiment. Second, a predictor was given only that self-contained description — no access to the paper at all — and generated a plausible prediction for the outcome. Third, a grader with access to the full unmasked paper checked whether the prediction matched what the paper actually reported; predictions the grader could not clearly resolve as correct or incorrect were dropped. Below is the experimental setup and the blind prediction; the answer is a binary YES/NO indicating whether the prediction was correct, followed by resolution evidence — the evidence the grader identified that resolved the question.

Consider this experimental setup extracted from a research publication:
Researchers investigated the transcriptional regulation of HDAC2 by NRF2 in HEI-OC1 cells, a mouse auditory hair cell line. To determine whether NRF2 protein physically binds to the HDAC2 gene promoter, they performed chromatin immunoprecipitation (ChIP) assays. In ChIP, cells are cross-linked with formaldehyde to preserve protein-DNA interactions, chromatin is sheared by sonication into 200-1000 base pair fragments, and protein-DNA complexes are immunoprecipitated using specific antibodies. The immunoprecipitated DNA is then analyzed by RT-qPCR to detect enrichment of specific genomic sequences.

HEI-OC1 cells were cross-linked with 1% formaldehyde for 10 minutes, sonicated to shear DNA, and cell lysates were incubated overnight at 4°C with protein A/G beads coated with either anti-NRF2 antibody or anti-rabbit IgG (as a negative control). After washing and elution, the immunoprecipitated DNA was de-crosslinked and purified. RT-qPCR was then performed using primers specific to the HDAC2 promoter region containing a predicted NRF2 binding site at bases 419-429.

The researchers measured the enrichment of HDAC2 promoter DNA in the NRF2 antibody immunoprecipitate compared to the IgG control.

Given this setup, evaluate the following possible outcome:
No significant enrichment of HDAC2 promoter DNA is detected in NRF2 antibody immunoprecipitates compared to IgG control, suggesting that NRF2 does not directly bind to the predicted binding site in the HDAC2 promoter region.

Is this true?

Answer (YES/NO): NO